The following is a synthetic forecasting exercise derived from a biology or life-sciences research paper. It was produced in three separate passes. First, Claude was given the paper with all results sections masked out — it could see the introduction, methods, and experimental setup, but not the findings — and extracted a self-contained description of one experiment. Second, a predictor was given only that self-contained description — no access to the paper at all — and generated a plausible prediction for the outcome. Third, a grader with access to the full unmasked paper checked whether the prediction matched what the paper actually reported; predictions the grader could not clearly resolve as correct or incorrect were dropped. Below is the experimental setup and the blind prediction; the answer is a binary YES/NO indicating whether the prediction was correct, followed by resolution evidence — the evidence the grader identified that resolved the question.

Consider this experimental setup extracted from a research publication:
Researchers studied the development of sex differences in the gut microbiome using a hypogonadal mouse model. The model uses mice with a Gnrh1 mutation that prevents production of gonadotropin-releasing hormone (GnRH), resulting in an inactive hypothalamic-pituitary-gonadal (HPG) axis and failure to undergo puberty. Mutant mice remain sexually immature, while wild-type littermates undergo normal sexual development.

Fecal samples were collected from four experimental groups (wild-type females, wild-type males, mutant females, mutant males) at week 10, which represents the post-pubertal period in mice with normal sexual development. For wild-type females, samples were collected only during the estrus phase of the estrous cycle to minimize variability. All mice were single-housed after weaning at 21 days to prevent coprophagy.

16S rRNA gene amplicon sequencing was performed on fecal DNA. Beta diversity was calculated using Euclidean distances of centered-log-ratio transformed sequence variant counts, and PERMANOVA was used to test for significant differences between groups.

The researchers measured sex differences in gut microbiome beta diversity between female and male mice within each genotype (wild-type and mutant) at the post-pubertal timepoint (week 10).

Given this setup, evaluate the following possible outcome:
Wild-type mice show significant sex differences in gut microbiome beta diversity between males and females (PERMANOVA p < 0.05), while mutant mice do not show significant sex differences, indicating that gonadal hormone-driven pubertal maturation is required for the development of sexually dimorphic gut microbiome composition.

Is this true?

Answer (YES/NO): YES